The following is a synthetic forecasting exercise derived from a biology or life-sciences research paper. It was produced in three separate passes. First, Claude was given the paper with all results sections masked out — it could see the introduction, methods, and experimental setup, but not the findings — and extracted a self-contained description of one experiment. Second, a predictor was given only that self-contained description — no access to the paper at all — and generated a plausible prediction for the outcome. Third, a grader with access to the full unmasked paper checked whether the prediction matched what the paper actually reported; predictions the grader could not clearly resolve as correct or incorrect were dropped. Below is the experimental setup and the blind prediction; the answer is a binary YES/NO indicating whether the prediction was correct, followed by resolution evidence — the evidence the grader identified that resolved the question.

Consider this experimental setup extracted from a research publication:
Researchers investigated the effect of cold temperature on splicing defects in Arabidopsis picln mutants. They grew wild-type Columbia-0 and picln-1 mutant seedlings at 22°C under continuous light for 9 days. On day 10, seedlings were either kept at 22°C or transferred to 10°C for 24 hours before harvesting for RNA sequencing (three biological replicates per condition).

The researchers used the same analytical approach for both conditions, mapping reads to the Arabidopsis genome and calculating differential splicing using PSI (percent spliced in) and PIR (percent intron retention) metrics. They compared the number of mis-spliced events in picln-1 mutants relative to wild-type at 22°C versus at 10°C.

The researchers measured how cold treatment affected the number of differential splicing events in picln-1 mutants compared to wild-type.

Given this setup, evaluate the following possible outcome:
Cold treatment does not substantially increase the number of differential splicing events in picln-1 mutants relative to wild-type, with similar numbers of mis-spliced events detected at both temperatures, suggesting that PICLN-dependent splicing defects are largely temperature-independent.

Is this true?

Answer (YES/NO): NO